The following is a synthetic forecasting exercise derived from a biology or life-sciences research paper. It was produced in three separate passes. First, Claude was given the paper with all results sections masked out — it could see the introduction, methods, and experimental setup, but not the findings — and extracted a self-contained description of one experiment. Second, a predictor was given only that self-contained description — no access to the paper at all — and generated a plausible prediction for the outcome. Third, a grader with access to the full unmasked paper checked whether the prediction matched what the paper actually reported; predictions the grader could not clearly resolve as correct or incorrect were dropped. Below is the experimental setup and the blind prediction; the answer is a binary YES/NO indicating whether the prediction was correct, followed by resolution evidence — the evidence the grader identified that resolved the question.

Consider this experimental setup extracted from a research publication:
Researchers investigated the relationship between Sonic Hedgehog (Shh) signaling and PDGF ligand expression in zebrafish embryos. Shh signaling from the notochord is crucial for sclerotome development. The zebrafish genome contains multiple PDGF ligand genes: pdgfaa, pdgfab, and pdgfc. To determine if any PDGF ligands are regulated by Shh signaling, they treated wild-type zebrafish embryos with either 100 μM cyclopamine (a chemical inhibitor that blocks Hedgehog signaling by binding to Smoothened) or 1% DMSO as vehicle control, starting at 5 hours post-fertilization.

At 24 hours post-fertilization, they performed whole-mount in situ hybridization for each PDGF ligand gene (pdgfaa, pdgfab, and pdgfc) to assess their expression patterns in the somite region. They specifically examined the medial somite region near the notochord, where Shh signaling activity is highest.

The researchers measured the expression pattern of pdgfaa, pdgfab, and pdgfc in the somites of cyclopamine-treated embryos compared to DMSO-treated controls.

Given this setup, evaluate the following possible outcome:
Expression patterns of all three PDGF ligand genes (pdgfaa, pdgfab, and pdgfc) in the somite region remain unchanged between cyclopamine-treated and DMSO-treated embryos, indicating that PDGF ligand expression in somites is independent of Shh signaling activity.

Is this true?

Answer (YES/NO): NO